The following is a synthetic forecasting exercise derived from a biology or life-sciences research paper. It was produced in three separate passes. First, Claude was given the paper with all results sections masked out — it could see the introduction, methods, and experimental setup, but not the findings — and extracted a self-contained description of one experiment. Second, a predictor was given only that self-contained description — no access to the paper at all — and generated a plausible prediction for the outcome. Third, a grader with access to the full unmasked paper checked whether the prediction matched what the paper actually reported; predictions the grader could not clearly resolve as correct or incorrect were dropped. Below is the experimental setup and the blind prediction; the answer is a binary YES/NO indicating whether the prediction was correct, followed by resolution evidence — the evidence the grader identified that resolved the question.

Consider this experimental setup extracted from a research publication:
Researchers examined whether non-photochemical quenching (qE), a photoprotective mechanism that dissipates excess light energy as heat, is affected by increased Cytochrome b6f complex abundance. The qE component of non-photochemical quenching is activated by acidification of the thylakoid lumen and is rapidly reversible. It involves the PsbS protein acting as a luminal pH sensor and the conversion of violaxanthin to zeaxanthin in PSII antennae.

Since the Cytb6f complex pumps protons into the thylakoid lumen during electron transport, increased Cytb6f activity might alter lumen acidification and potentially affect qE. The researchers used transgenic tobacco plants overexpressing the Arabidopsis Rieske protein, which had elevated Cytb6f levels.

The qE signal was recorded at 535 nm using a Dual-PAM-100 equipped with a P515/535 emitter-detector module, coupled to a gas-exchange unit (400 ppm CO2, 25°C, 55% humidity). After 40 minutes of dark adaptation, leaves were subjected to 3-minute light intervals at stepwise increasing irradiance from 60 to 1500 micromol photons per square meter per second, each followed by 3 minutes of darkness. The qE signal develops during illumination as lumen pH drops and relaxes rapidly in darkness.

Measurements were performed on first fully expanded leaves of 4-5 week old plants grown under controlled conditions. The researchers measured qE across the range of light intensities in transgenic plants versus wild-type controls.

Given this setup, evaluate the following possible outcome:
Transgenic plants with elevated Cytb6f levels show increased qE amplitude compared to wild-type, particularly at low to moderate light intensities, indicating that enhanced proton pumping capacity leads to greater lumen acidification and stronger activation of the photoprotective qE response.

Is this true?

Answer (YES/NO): NO